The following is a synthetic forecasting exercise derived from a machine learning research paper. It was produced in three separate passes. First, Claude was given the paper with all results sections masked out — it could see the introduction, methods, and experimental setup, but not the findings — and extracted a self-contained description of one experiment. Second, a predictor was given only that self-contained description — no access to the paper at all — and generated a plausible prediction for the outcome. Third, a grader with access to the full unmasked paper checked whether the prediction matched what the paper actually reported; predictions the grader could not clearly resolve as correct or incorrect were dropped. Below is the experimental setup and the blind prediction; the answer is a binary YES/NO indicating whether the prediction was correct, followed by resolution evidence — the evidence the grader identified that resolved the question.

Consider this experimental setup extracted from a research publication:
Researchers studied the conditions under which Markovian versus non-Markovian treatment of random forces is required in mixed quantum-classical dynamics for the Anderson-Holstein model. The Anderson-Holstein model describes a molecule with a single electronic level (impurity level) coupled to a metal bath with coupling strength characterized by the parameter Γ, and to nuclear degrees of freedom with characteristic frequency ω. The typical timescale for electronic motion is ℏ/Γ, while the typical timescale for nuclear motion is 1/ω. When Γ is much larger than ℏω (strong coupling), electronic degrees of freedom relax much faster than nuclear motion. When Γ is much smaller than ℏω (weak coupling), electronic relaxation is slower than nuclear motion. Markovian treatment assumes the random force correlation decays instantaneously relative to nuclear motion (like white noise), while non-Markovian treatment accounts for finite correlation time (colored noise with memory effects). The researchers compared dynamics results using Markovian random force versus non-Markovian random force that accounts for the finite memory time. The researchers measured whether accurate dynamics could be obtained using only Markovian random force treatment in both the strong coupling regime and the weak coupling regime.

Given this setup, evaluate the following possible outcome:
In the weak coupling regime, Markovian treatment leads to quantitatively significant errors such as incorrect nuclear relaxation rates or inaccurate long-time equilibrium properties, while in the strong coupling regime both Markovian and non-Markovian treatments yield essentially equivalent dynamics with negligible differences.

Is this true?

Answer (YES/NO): YES